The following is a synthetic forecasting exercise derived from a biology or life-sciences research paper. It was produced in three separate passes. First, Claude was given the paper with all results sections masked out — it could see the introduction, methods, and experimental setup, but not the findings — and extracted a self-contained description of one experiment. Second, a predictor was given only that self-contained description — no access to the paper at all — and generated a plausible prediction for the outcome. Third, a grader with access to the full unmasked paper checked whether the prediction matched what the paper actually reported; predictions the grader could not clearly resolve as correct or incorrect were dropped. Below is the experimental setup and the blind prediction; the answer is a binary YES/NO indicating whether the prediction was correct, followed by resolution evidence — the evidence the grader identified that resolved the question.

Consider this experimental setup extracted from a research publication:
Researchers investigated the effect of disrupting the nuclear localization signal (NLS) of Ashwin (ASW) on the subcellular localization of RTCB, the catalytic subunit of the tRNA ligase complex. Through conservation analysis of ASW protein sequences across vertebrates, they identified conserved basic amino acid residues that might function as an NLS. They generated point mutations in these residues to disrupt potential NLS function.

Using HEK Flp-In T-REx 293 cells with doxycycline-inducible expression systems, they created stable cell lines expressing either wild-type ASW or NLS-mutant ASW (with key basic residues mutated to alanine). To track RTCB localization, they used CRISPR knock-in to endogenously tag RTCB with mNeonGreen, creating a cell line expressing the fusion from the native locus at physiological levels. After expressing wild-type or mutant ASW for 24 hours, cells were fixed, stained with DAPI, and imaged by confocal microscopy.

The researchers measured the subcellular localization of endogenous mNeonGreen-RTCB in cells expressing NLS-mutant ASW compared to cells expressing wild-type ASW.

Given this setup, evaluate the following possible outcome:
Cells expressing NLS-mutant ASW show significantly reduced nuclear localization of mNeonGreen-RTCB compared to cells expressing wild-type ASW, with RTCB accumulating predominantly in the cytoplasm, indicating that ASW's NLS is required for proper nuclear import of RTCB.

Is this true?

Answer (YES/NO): YES